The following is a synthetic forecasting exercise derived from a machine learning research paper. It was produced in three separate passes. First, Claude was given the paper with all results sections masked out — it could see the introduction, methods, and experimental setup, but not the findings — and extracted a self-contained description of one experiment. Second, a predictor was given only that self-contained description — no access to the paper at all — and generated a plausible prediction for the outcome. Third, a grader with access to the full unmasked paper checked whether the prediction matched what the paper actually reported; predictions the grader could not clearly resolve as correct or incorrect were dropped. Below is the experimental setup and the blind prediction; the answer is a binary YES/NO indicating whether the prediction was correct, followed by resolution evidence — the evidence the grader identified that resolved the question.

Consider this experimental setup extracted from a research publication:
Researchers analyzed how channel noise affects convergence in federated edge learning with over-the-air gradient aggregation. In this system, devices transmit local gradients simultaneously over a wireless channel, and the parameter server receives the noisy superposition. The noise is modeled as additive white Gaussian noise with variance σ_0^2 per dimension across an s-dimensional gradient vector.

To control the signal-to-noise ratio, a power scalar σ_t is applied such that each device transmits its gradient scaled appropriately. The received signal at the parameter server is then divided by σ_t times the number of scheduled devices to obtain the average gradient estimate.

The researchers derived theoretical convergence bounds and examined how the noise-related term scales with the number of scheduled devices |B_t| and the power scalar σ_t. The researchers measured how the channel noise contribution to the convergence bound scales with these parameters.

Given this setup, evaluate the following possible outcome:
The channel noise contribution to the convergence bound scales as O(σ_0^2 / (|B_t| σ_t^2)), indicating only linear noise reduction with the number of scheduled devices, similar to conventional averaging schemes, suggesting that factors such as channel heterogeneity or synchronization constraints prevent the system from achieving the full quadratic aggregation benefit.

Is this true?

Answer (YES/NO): NO